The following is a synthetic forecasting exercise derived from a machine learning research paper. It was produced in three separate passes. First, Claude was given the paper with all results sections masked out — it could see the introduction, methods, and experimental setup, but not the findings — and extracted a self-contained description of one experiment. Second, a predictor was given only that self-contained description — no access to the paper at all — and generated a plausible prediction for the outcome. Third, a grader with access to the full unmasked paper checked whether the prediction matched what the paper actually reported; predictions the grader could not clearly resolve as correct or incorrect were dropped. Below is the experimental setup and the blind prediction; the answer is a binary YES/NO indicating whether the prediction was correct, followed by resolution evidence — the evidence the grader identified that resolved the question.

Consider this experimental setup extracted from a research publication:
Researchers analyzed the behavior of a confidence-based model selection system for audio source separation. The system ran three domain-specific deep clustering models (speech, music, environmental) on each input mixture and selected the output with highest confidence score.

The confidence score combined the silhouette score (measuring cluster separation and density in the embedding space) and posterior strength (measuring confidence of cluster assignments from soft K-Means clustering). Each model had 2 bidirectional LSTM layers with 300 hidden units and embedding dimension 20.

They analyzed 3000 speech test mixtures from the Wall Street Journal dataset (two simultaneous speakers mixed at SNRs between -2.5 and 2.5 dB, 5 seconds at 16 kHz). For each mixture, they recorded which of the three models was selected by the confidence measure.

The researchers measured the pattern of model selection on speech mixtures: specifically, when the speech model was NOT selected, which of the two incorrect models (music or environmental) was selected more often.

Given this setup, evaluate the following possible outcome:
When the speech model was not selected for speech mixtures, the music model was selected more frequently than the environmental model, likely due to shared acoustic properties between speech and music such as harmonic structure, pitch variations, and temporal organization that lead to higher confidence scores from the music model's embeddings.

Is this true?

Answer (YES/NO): YES